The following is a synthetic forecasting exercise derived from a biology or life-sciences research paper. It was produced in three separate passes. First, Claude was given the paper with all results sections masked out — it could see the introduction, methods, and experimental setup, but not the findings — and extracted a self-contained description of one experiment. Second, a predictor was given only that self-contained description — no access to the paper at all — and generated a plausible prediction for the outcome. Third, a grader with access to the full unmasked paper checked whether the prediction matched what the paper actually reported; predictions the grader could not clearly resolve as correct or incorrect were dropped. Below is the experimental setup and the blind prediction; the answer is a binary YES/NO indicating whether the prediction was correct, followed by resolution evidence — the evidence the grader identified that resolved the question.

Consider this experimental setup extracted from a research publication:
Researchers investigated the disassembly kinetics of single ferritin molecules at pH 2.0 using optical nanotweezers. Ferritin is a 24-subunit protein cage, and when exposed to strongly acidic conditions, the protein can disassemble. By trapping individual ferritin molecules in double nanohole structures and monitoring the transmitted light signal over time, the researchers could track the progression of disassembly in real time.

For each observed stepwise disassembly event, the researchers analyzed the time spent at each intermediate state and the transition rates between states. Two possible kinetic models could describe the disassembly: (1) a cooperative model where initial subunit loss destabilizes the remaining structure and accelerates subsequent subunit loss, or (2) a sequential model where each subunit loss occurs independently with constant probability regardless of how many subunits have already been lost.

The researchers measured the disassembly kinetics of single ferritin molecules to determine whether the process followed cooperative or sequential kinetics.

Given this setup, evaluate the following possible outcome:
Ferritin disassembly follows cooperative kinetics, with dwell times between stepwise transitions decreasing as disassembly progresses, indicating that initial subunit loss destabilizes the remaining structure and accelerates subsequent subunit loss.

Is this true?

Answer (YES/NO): YES